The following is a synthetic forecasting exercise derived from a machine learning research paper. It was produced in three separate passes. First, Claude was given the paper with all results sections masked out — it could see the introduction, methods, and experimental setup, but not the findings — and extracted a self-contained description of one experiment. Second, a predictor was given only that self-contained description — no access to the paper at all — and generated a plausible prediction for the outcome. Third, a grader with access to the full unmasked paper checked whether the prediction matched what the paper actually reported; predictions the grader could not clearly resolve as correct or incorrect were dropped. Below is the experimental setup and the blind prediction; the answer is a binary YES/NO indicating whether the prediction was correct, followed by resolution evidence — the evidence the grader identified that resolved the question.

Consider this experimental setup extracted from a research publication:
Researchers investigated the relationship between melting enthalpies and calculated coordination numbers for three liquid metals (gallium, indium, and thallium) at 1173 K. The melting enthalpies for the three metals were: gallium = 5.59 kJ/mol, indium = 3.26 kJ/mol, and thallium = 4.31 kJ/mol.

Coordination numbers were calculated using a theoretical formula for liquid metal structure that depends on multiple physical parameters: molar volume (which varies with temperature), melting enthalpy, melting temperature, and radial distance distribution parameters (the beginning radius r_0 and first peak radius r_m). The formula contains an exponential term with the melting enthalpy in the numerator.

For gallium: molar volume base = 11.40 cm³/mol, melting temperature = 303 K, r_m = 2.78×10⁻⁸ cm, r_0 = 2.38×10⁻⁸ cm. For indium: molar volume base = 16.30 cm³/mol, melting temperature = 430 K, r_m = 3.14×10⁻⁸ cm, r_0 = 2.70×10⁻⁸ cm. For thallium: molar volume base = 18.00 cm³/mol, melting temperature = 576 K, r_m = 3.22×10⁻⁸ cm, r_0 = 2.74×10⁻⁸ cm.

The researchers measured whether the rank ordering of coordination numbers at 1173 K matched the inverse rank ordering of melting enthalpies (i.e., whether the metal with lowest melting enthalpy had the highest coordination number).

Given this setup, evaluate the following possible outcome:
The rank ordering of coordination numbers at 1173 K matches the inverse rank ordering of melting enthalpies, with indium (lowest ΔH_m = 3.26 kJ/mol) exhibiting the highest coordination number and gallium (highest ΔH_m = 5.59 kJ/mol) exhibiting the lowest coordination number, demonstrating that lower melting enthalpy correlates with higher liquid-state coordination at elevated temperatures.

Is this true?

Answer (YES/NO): YES